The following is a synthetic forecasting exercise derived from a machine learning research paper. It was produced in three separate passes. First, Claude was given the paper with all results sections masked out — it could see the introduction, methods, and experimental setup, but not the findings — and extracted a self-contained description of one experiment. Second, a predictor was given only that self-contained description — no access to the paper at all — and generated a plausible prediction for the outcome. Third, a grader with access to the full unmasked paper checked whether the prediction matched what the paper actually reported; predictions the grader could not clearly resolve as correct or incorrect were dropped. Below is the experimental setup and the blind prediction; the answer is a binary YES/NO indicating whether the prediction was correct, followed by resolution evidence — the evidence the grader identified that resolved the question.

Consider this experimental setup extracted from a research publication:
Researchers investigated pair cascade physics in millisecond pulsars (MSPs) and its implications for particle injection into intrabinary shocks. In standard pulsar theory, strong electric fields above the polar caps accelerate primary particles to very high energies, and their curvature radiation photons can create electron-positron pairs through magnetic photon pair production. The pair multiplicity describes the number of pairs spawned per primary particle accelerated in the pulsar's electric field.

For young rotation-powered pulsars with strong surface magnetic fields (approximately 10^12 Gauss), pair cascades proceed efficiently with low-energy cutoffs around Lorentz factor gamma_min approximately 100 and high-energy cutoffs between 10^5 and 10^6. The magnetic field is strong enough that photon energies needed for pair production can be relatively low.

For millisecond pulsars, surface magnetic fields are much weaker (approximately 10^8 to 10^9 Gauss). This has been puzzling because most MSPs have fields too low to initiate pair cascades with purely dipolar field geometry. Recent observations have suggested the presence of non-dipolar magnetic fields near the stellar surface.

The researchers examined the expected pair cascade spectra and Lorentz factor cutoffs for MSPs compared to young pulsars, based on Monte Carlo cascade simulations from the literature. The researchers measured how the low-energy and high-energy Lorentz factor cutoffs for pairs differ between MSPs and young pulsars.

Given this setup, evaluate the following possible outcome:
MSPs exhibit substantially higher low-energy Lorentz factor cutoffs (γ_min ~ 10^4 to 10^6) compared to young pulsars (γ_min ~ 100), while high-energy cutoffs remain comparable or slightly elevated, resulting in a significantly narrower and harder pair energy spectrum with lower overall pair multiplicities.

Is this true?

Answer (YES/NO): NO